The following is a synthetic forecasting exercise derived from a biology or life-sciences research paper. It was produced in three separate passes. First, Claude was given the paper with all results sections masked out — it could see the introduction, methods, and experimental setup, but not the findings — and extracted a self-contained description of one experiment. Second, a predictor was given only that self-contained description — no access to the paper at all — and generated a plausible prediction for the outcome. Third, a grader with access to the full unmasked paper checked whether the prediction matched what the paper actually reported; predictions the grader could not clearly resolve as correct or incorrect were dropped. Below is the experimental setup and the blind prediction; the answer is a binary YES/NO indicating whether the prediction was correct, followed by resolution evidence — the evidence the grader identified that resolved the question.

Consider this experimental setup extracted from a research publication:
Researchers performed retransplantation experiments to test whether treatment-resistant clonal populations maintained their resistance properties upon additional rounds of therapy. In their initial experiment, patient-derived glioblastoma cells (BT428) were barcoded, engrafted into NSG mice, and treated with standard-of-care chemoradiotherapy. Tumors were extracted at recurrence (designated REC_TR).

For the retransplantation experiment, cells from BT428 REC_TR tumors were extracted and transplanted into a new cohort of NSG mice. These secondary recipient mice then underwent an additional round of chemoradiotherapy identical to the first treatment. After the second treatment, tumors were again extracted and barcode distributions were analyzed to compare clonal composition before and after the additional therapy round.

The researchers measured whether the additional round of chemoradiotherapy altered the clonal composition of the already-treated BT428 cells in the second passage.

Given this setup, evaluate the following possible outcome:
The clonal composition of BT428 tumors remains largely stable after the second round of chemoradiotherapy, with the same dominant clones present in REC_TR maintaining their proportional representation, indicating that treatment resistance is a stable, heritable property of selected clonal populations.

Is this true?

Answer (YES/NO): YES